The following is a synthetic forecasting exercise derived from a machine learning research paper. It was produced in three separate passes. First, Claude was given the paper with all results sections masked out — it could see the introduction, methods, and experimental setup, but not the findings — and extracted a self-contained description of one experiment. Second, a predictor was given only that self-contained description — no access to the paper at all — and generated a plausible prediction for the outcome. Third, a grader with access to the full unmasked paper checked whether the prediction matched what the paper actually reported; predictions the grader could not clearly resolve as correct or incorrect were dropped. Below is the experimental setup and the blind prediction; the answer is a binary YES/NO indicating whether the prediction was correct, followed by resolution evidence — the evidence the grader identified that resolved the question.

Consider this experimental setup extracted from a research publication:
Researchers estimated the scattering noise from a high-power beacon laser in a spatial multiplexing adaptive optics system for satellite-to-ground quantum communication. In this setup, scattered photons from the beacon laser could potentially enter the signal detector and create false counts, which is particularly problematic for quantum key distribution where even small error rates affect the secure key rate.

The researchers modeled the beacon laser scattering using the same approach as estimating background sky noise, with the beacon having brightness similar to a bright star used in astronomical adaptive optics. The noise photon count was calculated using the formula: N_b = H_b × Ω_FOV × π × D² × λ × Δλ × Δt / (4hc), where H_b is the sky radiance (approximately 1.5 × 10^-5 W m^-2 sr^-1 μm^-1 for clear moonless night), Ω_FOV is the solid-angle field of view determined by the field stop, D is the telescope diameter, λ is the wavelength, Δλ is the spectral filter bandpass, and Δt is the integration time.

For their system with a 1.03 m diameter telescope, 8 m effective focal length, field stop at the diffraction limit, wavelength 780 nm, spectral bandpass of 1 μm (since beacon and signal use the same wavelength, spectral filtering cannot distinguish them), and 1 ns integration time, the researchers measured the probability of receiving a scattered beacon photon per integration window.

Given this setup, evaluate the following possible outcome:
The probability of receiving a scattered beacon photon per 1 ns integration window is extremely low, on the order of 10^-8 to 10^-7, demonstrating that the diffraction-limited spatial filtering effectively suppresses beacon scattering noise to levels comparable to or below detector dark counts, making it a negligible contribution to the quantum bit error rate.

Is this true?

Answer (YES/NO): YES